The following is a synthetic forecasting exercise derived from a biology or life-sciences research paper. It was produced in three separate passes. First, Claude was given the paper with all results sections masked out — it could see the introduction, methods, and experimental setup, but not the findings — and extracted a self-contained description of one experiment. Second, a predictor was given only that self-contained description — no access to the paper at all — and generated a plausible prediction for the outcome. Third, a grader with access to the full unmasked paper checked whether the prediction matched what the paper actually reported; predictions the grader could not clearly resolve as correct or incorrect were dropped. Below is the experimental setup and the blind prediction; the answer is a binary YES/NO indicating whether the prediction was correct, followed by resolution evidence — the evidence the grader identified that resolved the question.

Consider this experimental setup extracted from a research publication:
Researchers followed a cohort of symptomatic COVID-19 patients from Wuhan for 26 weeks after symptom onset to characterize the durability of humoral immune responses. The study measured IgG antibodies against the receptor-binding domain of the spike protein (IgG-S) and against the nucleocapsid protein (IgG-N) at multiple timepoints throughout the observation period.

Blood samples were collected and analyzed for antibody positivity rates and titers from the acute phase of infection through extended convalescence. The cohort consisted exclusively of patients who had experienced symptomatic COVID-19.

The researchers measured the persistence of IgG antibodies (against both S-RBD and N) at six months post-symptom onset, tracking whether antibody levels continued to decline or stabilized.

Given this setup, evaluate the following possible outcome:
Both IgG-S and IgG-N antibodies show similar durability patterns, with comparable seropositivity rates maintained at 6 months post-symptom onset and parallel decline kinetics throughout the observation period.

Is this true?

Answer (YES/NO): YES